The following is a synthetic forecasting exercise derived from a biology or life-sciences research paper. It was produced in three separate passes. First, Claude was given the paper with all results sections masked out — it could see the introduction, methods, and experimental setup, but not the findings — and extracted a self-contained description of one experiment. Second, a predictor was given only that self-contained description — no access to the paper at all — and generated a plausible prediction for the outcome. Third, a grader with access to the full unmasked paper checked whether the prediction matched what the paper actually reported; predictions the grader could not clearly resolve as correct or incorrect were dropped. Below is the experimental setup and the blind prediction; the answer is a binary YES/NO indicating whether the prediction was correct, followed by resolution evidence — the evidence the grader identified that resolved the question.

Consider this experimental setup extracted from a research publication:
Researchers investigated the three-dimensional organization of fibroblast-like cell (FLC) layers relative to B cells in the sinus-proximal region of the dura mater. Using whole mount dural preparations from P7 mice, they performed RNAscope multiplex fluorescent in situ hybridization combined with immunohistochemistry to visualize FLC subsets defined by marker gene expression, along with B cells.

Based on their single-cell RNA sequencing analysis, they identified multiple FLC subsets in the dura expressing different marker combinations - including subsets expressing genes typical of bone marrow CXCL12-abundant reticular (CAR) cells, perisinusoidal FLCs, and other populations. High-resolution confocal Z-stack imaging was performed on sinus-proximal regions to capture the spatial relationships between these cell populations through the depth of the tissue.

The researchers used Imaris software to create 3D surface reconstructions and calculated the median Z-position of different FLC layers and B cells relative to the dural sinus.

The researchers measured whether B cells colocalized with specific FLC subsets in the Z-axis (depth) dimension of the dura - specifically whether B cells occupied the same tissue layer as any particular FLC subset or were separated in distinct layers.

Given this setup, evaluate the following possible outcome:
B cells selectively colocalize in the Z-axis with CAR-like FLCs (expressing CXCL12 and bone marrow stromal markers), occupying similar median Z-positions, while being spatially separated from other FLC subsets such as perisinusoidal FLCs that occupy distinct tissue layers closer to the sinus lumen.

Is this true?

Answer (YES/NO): NO